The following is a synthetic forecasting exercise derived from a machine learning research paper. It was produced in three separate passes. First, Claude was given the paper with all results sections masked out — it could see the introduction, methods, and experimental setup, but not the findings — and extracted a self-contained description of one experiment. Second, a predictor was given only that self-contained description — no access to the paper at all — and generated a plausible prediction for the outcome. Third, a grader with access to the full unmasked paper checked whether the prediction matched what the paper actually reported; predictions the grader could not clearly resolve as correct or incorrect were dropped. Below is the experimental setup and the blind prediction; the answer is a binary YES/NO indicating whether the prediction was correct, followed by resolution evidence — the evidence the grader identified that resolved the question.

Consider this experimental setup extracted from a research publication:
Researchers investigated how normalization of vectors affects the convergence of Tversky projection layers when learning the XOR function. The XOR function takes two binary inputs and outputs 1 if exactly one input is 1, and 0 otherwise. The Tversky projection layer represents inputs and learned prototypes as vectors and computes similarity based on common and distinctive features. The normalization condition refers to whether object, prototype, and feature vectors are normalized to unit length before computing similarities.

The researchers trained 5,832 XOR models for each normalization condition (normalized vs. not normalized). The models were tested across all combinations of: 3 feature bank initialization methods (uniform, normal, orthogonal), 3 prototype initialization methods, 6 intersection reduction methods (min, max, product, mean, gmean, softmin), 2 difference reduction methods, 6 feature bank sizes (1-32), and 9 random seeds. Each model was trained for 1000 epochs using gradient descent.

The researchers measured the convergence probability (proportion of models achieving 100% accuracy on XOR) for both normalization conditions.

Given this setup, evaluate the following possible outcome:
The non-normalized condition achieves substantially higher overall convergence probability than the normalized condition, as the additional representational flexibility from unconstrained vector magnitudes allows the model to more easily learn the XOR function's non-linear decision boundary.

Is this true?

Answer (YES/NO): YES